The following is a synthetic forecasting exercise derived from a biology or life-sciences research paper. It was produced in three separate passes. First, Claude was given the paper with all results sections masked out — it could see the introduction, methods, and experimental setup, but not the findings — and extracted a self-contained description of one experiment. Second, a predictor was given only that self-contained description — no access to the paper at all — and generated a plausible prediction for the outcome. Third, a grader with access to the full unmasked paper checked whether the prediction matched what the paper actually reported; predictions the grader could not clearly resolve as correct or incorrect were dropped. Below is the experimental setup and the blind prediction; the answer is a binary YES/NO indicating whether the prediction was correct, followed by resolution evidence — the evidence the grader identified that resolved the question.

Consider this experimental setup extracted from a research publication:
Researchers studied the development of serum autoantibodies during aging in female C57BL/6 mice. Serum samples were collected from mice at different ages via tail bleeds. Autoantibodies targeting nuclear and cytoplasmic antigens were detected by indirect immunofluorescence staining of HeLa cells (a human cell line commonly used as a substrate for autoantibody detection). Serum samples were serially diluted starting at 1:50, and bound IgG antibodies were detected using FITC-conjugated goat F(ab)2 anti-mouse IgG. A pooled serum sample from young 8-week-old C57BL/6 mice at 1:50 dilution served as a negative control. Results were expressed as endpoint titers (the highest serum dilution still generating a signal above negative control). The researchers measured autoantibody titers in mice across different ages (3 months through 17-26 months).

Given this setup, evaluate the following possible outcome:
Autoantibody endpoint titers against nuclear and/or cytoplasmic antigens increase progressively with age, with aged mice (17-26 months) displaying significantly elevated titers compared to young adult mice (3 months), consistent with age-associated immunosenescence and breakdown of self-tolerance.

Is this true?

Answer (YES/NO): YES